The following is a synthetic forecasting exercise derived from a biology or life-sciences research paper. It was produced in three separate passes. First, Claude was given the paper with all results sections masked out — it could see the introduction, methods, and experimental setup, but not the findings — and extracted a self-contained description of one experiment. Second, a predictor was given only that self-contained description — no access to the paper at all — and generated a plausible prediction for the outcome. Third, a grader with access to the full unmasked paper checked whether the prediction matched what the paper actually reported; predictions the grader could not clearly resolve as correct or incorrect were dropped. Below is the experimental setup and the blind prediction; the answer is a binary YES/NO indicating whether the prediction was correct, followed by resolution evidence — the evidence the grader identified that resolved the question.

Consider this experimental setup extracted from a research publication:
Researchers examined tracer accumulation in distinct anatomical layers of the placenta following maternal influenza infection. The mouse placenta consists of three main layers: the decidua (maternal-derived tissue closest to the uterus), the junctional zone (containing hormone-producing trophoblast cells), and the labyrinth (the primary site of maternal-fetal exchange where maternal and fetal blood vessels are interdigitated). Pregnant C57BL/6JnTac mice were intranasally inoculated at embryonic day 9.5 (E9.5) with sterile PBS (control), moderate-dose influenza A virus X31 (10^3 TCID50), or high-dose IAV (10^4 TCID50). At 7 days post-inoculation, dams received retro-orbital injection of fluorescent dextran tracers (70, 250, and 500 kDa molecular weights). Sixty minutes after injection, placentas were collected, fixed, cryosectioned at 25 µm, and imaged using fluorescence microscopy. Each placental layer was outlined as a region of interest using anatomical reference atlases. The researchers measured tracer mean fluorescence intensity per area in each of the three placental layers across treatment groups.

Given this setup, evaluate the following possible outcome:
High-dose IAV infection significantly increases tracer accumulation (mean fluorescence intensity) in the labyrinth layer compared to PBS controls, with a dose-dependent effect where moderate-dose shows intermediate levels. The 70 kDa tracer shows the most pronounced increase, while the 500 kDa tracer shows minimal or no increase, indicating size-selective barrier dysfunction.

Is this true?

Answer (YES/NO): NO